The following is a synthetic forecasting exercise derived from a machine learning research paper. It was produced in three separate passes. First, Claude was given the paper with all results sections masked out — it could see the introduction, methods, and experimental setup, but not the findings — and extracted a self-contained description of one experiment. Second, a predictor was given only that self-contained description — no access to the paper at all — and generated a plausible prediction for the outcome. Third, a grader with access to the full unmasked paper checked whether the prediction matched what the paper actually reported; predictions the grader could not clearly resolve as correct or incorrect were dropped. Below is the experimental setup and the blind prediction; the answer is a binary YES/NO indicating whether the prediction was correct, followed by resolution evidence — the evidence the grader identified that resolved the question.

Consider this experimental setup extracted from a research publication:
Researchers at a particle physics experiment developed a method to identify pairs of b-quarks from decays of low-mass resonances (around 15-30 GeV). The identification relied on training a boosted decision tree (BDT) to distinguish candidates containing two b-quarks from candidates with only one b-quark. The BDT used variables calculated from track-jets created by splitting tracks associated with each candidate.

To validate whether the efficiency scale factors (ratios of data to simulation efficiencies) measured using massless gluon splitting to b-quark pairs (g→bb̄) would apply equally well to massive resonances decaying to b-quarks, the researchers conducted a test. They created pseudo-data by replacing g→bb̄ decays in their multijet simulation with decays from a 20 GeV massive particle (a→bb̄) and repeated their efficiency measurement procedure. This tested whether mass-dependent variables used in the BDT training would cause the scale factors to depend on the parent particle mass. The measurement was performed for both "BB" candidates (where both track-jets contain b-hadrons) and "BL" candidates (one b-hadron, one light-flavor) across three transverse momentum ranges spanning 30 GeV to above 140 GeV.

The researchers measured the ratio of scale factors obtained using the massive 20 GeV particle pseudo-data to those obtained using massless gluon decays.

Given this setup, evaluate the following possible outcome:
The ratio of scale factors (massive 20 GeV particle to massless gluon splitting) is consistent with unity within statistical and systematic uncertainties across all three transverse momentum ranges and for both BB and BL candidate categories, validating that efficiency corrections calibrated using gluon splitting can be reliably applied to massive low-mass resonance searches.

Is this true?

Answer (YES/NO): YES